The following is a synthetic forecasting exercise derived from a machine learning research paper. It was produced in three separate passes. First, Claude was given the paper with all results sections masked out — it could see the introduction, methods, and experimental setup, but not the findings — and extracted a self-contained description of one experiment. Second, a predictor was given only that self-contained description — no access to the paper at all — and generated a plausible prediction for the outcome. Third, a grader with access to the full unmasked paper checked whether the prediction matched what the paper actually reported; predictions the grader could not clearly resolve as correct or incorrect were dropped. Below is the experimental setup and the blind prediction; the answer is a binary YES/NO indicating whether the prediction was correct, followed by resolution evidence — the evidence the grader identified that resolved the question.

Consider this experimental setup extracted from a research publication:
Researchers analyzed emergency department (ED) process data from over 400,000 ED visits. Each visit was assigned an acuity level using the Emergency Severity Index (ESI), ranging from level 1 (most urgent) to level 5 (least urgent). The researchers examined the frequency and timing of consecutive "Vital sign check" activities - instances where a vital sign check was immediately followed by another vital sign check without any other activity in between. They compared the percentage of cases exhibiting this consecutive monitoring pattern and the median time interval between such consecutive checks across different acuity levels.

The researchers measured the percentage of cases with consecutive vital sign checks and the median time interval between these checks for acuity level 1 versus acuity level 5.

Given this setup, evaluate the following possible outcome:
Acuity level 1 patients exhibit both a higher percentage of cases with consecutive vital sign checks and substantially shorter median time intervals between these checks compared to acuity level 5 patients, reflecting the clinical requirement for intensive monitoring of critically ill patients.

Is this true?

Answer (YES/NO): YES